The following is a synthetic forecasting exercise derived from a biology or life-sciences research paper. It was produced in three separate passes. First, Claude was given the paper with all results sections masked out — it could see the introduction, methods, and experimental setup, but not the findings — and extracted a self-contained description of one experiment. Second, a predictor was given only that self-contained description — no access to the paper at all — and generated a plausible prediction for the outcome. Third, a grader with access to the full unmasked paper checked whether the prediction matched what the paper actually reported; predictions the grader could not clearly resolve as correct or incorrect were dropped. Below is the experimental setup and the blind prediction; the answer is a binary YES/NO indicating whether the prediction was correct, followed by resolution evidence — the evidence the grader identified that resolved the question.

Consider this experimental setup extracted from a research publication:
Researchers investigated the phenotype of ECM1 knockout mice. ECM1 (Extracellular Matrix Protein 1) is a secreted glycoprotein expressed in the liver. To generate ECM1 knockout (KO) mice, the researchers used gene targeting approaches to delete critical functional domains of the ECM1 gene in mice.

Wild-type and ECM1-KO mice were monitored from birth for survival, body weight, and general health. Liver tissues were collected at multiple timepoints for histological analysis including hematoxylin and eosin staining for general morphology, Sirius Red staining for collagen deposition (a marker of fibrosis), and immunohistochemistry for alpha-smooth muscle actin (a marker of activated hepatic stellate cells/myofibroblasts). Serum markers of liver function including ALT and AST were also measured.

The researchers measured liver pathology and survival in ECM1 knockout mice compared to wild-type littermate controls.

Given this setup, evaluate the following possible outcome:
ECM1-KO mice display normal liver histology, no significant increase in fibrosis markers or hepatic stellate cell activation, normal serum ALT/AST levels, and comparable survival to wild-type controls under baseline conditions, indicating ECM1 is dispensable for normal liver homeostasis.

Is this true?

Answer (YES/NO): NO